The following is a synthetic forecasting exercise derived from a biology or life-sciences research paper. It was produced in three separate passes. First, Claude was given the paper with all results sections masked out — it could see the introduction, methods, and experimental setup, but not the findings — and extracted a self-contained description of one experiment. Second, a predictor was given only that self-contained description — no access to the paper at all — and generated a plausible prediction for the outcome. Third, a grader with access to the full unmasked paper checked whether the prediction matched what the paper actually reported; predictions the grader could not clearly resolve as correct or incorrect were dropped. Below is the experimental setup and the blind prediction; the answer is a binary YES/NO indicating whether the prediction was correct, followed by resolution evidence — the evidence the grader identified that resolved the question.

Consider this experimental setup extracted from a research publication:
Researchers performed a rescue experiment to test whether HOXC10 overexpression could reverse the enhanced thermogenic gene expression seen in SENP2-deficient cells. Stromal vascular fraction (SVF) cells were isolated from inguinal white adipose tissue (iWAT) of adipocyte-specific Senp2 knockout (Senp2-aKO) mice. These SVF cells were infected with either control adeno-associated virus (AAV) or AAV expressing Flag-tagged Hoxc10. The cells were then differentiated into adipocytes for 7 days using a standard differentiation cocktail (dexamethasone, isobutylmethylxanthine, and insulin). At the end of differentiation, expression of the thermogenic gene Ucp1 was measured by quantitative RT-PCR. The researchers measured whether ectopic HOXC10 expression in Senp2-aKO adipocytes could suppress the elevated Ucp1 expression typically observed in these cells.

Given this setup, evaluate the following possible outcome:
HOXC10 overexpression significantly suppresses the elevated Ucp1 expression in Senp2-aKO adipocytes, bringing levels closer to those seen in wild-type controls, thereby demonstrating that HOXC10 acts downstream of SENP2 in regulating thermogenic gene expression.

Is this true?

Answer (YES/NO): YES